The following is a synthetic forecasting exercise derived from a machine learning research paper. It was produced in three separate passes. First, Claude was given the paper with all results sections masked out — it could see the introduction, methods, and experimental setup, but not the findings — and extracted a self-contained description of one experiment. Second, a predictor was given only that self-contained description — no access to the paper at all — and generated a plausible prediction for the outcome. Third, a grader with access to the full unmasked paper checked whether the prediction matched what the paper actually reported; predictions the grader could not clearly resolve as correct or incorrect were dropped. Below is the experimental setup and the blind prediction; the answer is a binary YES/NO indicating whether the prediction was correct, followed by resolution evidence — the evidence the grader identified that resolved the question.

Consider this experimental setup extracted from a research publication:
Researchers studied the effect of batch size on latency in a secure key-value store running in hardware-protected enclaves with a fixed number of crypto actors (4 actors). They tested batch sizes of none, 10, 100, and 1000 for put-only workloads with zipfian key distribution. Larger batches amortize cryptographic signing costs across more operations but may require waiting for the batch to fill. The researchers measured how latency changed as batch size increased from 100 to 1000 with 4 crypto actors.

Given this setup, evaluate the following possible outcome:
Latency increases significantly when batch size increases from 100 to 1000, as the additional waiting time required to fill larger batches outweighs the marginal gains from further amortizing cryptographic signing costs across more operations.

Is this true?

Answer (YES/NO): NO